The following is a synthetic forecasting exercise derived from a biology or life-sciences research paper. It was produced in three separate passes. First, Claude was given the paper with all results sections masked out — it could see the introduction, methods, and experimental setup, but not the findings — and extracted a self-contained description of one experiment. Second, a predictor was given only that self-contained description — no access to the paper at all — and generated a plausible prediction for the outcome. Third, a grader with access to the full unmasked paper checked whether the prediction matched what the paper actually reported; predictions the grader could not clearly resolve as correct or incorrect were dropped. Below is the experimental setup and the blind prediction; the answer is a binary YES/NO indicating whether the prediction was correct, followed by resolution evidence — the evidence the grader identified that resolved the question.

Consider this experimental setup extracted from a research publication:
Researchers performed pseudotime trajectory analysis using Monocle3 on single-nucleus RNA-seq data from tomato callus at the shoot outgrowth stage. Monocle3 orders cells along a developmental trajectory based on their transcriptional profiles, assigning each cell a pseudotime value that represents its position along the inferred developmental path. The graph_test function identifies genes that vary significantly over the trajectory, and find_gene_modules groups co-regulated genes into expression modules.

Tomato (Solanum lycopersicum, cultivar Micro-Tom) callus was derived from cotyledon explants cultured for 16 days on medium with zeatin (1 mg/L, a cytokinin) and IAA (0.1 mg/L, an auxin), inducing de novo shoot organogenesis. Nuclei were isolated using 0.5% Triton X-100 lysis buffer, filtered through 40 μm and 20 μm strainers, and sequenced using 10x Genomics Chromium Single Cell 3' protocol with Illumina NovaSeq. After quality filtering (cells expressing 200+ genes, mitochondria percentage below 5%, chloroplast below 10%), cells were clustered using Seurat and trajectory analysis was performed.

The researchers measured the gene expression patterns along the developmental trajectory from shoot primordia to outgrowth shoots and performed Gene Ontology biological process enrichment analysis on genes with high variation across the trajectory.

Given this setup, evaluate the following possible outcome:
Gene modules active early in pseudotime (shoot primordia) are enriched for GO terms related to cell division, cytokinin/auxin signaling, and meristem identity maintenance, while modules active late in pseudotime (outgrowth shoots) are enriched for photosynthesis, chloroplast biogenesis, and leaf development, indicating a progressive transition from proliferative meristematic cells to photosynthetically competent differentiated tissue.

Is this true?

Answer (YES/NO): NO